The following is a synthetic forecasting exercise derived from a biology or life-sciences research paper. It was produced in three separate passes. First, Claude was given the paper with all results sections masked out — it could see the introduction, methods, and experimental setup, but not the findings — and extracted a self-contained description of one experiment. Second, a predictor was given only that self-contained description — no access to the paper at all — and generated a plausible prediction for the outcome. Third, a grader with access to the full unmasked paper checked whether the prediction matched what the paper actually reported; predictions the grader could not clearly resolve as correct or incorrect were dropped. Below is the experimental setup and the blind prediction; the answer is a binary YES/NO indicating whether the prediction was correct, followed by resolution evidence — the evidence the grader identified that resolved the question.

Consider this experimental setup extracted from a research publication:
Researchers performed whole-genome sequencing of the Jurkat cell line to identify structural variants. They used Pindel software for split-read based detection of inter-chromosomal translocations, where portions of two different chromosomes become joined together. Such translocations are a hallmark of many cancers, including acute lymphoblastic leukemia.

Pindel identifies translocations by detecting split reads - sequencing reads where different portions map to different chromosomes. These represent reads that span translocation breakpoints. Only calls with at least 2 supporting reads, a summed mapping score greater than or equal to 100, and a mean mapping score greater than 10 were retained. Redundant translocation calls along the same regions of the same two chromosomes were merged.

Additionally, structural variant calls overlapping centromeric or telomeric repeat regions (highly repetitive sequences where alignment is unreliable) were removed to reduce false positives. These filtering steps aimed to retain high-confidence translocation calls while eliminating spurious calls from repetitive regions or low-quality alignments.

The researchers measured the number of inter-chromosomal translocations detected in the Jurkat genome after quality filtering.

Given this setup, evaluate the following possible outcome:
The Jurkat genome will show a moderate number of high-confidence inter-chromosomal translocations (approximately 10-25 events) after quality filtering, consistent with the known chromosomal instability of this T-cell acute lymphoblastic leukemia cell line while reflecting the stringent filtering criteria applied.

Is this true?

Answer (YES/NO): NO